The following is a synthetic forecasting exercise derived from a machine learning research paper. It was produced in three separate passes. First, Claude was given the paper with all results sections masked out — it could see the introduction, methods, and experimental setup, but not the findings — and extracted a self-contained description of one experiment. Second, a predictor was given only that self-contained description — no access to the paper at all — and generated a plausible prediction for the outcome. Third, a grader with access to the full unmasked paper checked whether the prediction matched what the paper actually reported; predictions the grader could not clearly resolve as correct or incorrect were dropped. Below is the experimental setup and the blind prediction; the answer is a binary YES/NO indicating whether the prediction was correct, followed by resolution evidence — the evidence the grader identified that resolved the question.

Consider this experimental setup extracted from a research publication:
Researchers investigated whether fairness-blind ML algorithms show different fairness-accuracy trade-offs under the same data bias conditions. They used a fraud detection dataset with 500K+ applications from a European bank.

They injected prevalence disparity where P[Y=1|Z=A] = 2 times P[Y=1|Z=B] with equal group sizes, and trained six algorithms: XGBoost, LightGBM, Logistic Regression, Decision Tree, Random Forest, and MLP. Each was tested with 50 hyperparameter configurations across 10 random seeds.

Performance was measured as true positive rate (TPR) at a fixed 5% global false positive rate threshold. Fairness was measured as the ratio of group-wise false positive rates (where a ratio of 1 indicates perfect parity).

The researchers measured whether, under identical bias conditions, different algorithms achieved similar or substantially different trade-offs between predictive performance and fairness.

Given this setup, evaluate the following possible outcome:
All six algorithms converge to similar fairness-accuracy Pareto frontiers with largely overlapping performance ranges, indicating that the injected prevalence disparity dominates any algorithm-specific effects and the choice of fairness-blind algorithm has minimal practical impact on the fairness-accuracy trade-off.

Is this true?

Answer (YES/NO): NO